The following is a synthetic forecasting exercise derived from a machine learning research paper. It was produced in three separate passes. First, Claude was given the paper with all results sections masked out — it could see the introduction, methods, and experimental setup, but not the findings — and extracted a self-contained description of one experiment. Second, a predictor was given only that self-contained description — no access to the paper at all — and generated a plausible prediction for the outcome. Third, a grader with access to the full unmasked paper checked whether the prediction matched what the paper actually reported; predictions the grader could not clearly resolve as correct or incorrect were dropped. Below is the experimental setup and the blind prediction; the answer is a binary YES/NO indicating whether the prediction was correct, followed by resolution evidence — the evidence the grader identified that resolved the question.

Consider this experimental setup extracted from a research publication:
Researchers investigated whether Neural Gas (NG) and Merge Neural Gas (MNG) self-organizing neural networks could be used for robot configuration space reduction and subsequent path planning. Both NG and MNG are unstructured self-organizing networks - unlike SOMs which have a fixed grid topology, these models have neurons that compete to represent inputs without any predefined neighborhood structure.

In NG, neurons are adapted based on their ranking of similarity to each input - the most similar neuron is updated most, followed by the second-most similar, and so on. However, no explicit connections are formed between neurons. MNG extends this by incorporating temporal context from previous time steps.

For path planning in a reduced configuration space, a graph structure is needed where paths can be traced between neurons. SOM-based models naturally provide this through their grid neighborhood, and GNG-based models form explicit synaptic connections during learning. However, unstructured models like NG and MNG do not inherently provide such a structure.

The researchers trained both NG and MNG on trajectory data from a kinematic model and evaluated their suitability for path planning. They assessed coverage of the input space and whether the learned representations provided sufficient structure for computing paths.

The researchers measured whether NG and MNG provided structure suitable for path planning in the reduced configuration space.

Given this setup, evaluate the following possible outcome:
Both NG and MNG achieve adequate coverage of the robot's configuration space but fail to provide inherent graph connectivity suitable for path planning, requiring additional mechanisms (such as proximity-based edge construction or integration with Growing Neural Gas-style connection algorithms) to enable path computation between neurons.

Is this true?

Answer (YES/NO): NO